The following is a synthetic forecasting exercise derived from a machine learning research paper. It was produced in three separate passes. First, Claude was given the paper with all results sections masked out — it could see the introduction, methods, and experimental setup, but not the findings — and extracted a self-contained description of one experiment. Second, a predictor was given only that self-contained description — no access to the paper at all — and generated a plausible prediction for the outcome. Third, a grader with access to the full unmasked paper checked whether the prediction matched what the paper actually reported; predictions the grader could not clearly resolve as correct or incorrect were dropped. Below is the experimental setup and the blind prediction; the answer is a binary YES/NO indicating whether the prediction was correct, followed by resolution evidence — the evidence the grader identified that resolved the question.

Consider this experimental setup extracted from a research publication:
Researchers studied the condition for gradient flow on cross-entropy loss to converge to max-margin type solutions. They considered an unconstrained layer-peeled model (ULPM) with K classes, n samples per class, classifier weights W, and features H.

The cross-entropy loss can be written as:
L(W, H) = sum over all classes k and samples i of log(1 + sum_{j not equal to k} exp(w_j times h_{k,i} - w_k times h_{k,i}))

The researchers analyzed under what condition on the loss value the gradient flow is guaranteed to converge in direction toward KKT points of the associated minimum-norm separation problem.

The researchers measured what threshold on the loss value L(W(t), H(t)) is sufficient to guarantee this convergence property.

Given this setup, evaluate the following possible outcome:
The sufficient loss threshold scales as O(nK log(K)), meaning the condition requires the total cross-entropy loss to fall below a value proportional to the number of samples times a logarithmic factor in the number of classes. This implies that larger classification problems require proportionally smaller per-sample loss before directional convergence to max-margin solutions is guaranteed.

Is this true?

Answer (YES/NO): NO